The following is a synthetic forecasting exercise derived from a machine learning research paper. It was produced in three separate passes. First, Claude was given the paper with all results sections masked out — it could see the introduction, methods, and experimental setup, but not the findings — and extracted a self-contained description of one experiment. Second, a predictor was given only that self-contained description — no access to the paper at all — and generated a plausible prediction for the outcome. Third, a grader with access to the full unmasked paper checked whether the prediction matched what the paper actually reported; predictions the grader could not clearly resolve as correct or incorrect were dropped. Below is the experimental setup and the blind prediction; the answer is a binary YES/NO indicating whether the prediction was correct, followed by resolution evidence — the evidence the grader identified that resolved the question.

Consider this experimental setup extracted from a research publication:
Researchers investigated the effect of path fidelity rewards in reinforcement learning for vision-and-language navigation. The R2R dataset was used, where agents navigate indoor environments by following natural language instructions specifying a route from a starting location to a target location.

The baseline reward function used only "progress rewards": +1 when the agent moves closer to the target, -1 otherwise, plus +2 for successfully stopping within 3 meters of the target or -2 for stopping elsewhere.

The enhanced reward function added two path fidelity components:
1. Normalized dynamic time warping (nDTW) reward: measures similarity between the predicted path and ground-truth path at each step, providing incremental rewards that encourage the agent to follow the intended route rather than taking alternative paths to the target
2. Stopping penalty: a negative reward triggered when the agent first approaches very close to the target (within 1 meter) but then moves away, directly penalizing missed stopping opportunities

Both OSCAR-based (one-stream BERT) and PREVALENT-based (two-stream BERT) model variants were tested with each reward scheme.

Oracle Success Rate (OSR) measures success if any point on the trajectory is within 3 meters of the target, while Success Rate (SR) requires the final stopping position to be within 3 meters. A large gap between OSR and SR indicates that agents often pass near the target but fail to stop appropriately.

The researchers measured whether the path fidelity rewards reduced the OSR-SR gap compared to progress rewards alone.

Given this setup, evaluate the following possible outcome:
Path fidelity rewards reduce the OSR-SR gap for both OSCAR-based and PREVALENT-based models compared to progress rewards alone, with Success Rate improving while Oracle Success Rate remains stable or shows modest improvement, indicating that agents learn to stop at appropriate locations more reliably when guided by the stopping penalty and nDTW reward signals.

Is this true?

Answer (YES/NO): NO